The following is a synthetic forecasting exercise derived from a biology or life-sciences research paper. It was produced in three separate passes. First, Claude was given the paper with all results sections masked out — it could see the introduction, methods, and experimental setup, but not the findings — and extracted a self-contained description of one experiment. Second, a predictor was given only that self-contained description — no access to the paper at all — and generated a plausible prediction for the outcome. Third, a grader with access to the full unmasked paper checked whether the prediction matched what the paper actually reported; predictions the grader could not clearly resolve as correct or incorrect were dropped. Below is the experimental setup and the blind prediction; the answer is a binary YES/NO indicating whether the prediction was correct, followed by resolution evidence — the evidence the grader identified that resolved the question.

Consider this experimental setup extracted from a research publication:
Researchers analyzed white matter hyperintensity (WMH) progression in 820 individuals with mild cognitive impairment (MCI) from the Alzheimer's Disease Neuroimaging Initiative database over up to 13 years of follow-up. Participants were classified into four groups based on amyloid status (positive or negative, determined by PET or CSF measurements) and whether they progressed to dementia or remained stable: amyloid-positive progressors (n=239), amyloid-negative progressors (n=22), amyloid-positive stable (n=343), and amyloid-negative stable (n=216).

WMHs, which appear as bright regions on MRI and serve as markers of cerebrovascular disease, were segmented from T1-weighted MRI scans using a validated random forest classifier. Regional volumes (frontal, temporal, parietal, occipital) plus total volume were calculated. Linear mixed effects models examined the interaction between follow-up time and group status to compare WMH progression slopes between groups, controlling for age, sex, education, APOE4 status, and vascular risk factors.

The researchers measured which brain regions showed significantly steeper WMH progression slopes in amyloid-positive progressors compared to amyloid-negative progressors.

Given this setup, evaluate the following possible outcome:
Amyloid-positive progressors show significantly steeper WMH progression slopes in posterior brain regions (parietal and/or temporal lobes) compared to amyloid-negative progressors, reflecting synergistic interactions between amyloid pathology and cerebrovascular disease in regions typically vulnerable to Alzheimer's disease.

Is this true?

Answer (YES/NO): NO